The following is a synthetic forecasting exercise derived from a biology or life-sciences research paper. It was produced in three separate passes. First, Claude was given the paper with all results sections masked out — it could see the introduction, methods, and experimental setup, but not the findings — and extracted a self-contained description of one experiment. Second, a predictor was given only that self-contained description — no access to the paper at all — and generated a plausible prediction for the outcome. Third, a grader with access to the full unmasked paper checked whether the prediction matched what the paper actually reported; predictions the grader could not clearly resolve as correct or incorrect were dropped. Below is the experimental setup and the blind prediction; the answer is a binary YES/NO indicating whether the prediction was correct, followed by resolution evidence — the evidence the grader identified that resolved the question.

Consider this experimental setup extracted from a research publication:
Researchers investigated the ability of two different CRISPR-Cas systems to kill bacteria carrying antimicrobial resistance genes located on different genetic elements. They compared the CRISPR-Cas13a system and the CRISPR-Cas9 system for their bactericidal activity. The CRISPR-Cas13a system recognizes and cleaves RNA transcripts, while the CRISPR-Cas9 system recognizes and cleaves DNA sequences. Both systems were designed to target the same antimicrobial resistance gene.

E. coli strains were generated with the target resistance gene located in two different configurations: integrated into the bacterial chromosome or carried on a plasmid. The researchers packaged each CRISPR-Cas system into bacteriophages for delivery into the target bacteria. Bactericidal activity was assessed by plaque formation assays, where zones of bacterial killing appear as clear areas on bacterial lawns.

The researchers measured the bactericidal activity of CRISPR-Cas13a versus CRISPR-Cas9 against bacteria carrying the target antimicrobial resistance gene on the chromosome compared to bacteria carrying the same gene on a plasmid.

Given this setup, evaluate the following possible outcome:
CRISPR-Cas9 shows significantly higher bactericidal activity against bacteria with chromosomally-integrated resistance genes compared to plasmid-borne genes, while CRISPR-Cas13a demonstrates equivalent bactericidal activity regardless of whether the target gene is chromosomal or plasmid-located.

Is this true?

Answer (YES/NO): YES